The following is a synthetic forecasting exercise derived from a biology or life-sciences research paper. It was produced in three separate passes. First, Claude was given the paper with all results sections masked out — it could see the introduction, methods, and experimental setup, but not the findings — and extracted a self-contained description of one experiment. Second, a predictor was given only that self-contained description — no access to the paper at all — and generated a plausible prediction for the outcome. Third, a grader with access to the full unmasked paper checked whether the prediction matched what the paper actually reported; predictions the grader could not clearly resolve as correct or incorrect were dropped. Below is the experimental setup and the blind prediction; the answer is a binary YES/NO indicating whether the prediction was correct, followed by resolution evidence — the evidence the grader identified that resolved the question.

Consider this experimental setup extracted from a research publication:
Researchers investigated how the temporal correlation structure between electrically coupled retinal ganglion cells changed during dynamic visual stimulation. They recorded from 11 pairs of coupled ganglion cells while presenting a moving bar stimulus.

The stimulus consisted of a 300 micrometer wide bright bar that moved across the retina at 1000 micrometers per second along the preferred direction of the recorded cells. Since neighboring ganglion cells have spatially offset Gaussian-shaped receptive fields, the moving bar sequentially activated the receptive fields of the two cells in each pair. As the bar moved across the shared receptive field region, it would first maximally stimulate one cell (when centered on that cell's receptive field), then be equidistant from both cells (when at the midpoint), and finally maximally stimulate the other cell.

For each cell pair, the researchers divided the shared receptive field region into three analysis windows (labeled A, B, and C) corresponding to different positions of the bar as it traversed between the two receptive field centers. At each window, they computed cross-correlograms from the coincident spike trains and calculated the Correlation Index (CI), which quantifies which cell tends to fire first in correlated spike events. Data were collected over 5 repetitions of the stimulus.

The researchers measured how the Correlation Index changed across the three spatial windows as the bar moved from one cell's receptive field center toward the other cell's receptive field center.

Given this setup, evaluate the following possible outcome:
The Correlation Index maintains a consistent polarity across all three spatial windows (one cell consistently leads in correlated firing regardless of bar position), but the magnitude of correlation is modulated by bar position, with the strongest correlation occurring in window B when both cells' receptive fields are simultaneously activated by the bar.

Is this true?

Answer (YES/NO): NO